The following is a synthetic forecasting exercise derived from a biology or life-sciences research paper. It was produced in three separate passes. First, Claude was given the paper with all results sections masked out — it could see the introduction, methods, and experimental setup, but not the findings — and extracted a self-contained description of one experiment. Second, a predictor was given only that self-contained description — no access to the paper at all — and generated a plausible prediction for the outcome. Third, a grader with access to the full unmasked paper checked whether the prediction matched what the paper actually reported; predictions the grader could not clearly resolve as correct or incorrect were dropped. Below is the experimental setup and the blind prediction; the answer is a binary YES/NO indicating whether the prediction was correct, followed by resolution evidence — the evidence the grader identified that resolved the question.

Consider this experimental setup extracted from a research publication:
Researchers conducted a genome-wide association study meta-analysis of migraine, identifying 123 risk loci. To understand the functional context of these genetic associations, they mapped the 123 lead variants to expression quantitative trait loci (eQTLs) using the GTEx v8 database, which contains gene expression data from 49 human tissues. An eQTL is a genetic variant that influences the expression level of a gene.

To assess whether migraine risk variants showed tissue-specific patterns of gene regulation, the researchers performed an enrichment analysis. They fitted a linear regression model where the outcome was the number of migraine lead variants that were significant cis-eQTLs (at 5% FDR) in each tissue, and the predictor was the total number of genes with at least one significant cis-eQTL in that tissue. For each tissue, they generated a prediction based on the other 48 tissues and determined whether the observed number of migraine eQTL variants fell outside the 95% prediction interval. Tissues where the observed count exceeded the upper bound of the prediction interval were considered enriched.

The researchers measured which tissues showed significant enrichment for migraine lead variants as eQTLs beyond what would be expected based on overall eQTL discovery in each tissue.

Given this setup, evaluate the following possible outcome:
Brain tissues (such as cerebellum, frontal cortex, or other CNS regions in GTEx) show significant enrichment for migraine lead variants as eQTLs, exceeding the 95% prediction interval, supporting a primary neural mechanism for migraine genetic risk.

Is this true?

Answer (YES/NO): NO